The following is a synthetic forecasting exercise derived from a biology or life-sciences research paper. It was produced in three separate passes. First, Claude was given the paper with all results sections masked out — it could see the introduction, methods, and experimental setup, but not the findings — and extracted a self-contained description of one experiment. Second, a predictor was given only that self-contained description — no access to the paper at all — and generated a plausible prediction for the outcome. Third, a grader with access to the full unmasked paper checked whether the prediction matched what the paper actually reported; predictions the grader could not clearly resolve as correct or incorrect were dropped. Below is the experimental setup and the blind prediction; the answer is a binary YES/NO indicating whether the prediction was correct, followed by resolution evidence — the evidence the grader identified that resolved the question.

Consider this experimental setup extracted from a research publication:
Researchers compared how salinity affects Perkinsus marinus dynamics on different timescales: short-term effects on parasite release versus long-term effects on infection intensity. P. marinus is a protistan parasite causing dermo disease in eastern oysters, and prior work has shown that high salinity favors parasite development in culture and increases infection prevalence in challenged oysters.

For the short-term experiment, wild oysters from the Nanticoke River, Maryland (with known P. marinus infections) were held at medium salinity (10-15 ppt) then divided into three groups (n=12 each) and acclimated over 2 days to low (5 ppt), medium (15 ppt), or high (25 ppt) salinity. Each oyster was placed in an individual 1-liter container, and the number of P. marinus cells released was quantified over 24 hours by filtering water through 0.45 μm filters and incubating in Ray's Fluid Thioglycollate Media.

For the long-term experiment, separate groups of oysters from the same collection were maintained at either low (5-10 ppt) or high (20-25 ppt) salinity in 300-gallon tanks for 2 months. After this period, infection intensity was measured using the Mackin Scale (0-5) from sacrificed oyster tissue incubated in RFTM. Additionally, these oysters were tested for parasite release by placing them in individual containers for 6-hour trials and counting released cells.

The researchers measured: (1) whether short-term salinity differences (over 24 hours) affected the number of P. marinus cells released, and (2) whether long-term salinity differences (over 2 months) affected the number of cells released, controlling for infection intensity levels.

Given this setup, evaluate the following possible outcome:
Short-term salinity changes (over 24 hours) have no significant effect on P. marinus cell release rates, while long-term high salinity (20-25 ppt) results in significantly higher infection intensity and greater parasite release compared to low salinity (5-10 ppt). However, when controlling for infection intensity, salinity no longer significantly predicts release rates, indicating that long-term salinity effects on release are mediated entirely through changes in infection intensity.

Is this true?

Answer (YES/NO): YES